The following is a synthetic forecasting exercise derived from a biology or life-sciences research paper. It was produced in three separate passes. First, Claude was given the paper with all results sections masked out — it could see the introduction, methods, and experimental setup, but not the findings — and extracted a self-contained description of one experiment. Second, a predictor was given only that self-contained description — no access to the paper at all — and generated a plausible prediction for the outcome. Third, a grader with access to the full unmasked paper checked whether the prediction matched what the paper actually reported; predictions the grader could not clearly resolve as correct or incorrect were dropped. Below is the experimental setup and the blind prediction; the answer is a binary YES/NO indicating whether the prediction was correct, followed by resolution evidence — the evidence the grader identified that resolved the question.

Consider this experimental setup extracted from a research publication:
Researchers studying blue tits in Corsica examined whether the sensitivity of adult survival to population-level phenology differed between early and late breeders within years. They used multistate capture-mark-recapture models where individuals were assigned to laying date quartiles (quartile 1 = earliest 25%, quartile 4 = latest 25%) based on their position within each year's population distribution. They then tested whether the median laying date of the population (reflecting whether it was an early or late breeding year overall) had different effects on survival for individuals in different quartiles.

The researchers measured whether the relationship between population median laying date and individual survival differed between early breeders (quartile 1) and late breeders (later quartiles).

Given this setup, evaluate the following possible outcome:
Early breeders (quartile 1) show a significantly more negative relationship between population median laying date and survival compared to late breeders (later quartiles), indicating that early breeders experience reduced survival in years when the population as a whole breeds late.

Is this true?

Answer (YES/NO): NO